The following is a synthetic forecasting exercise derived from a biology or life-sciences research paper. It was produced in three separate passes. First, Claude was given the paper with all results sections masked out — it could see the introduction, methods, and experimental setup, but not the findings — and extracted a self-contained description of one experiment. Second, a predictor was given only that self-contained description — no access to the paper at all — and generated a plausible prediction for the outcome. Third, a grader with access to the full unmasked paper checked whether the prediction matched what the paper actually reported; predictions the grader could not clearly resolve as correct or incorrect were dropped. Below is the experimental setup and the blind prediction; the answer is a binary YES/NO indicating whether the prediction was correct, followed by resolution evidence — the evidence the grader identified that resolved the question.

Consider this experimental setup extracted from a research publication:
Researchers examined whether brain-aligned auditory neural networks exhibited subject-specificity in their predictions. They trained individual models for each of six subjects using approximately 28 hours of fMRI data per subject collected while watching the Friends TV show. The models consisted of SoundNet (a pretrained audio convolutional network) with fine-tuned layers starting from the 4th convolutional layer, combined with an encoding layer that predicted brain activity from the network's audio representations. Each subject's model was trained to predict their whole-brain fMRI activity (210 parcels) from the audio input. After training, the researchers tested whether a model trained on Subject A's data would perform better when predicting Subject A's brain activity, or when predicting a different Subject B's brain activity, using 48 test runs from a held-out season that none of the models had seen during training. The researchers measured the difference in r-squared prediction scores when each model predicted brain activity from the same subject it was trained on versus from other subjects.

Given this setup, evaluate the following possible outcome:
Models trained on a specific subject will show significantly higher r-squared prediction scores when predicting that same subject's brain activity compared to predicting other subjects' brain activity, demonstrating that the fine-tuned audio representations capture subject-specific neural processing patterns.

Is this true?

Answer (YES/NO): YES